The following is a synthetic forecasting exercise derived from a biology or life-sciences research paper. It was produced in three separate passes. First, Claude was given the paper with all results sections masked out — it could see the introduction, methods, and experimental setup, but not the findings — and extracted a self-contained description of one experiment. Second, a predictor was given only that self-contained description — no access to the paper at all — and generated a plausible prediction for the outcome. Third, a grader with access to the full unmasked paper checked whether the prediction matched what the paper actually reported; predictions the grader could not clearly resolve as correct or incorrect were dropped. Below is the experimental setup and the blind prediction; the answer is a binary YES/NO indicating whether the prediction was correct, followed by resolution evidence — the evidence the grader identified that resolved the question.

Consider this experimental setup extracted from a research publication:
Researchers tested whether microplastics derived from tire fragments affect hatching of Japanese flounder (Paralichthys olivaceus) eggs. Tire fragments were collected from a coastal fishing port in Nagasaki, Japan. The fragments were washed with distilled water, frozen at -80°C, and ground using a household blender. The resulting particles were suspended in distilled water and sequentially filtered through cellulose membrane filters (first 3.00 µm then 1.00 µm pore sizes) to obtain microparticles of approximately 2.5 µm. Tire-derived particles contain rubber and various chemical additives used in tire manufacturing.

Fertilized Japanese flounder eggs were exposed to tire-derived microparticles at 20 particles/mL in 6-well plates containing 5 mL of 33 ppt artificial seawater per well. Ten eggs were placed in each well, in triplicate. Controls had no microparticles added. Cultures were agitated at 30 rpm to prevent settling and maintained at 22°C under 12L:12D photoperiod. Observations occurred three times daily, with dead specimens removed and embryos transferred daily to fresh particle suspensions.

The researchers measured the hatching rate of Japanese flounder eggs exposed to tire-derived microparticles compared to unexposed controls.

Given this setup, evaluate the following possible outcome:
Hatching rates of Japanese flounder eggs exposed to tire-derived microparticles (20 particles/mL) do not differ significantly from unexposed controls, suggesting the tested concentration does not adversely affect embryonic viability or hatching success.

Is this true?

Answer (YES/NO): YES